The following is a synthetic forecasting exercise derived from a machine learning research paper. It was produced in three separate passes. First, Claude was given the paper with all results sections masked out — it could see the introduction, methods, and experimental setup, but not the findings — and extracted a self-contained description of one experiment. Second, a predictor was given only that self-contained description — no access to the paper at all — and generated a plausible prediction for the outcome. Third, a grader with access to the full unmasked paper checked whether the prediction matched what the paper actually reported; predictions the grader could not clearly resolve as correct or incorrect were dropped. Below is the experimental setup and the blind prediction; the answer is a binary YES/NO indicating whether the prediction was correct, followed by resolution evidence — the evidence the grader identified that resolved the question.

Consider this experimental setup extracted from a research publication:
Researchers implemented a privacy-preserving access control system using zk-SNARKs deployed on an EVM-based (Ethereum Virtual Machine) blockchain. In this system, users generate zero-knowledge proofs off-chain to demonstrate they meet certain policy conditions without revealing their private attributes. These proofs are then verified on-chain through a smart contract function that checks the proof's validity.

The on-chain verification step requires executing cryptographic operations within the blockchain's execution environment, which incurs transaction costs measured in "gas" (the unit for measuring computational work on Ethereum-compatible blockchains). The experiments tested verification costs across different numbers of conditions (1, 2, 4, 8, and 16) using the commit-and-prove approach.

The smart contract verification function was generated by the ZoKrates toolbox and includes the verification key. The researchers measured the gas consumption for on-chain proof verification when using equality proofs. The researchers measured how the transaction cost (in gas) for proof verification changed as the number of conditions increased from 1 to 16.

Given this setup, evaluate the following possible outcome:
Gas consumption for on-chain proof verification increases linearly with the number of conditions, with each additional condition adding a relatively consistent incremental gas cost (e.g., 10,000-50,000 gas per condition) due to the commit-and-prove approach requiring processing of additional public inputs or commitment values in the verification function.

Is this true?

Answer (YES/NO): NO